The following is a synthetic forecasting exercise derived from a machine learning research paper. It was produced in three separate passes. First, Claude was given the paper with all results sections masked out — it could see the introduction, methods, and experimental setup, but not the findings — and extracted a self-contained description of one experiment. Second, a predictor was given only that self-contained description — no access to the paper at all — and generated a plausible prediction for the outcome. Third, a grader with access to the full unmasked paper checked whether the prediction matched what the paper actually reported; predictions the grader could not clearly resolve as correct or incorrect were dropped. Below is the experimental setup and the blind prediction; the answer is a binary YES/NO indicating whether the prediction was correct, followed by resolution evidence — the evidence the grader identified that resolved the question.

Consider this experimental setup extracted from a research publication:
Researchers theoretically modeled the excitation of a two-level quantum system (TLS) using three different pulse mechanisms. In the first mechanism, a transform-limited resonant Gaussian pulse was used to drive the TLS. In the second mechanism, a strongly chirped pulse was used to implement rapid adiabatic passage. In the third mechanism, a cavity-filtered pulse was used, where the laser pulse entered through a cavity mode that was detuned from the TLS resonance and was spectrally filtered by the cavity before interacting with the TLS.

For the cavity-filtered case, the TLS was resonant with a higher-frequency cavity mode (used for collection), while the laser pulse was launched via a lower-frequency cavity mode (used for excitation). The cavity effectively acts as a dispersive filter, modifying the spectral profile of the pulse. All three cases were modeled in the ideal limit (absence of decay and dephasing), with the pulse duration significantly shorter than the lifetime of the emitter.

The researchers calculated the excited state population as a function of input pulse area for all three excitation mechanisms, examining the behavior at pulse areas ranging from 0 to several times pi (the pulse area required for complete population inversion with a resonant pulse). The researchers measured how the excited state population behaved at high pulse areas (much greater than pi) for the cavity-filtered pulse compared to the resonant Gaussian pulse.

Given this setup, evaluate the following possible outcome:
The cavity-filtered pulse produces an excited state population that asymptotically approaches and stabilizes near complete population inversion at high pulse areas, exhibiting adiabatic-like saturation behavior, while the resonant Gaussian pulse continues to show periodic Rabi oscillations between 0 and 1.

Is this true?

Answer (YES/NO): NO